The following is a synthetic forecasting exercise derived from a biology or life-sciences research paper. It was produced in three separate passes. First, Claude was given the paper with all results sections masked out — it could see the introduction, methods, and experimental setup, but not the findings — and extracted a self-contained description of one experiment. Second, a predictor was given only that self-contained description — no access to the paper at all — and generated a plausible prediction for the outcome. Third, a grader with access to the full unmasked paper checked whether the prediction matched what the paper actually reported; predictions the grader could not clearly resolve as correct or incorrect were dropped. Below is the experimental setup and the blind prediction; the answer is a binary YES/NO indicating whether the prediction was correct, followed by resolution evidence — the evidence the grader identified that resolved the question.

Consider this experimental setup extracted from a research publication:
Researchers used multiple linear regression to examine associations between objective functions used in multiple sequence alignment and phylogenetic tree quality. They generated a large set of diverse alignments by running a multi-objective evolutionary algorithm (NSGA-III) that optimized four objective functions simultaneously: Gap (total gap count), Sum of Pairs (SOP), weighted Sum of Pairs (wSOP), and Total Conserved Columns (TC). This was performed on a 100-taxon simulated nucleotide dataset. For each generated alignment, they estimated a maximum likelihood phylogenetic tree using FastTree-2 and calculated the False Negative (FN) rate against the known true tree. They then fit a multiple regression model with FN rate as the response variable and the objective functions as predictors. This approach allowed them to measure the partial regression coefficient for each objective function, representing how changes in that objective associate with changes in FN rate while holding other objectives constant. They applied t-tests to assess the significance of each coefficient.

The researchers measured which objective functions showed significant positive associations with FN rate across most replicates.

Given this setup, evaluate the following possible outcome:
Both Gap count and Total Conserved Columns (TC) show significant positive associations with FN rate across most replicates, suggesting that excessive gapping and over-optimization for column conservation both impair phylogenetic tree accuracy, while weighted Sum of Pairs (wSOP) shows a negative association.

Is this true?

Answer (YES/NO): NO